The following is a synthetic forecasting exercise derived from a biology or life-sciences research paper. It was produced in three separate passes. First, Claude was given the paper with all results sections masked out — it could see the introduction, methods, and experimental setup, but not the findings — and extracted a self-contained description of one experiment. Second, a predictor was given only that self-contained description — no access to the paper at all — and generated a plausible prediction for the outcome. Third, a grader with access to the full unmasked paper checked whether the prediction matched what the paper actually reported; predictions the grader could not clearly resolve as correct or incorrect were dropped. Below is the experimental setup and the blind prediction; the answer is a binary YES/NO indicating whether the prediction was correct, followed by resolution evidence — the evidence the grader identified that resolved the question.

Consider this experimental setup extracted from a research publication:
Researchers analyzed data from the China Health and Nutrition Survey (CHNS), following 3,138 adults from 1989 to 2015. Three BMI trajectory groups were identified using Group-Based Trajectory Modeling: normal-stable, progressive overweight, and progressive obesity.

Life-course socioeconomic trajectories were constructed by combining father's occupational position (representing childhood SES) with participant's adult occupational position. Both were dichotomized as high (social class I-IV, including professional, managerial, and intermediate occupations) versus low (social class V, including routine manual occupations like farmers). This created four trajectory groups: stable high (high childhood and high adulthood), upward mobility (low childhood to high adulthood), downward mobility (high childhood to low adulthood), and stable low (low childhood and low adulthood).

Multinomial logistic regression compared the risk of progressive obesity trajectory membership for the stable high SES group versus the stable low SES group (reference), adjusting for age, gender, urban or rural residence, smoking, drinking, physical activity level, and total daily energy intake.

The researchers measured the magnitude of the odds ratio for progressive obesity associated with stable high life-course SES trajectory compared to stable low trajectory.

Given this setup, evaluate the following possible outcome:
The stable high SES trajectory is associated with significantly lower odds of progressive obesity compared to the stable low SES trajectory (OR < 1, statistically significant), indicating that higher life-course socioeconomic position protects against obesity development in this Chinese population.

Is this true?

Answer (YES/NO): NO